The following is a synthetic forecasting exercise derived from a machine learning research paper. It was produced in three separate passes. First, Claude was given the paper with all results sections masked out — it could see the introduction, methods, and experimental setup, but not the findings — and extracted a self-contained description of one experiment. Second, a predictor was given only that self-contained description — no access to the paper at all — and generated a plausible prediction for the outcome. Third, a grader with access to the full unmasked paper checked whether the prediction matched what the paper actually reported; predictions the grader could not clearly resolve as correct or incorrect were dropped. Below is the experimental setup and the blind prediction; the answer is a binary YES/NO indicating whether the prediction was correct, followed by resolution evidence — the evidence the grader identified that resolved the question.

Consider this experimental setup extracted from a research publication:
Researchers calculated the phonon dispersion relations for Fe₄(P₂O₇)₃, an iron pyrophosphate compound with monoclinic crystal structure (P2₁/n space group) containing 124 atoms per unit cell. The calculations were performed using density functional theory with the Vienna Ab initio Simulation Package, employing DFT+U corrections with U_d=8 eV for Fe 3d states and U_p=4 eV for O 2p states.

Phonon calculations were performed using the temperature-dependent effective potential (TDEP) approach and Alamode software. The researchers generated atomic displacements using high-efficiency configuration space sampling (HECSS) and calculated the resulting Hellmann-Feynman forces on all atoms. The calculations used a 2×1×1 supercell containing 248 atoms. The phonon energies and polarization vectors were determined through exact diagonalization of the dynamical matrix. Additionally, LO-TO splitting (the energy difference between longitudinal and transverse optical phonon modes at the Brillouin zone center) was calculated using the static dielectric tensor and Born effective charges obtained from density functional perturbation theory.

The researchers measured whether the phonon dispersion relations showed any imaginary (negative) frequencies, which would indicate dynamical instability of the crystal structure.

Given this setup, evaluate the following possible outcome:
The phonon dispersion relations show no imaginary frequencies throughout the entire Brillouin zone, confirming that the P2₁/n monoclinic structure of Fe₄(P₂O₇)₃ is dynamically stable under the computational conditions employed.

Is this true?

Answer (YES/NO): NO